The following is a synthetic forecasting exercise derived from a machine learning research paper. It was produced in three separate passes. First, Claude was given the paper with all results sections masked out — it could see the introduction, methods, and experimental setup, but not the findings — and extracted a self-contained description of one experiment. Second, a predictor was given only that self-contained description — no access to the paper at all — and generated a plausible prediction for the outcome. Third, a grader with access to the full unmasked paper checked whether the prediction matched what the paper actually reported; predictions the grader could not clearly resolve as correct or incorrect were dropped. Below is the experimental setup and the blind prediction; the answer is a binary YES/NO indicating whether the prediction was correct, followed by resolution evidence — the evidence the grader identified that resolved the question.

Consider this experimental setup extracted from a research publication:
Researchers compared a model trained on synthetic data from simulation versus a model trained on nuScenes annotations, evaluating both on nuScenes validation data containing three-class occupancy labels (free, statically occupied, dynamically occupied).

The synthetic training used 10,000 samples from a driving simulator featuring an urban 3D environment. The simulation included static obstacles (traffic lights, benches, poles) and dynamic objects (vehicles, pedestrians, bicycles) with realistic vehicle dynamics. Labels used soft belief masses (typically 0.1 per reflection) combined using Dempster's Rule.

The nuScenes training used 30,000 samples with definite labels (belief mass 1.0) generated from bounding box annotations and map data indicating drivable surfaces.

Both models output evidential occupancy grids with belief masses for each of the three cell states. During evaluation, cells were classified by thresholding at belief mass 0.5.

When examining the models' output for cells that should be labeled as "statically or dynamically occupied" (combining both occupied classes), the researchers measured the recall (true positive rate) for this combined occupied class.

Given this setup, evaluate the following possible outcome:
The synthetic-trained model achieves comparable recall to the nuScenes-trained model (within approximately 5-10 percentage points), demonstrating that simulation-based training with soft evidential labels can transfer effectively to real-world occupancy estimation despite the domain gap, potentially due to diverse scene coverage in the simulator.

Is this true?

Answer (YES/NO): YES